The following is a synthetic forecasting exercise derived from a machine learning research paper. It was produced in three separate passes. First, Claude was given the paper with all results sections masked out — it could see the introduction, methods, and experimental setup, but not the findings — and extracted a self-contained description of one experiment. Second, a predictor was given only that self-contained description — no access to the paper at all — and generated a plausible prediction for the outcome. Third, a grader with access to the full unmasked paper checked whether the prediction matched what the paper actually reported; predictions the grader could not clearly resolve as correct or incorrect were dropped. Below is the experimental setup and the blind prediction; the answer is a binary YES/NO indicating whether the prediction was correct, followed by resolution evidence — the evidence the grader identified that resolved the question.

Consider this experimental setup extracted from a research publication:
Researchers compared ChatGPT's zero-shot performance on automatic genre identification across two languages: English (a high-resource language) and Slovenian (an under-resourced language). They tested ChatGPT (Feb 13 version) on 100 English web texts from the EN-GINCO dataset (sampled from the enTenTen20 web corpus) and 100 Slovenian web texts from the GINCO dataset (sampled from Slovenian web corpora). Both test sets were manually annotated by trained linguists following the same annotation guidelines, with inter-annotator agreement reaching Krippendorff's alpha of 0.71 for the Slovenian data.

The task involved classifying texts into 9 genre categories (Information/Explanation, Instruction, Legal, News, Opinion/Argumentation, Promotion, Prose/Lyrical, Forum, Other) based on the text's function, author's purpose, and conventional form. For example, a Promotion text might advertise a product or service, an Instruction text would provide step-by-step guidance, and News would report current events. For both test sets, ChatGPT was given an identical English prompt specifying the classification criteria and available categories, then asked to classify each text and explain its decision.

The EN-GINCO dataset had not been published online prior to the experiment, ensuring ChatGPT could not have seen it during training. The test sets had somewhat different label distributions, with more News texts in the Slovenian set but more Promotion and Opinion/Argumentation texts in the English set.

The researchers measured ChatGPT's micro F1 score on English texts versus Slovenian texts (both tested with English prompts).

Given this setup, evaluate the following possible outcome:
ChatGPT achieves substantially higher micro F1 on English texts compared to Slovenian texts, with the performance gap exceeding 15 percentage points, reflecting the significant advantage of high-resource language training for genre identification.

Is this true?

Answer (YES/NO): NO